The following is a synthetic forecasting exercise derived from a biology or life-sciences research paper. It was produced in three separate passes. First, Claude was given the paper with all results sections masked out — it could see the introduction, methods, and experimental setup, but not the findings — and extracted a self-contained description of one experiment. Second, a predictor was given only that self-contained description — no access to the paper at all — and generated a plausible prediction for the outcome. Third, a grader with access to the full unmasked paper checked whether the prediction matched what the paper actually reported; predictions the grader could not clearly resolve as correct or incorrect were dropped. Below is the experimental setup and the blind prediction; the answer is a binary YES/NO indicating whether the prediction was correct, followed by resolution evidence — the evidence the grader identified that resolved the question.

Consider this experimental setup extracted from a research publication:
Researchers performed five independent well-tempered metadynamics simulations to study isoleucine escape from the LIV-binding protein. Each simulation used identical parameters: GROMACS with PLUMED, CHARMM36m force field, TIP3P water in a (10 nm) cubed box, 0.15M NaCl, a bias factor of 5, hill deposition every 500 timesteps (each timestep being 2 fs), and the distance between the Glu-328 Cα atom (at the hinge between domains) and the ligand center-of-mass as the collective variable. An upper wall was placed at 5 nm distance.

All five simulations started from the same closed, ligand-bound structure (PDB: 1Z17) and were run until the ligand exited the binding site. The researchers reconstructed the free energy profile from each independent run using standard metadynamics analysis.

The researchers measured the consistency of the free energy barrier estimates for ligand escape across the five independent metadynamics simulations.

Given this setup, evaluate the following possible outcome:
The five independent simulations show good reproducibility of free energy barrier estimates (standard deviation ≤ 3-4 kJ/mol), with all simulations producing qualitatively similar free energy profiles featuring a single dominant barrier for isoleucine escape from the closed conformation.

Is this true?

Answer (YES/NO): NO